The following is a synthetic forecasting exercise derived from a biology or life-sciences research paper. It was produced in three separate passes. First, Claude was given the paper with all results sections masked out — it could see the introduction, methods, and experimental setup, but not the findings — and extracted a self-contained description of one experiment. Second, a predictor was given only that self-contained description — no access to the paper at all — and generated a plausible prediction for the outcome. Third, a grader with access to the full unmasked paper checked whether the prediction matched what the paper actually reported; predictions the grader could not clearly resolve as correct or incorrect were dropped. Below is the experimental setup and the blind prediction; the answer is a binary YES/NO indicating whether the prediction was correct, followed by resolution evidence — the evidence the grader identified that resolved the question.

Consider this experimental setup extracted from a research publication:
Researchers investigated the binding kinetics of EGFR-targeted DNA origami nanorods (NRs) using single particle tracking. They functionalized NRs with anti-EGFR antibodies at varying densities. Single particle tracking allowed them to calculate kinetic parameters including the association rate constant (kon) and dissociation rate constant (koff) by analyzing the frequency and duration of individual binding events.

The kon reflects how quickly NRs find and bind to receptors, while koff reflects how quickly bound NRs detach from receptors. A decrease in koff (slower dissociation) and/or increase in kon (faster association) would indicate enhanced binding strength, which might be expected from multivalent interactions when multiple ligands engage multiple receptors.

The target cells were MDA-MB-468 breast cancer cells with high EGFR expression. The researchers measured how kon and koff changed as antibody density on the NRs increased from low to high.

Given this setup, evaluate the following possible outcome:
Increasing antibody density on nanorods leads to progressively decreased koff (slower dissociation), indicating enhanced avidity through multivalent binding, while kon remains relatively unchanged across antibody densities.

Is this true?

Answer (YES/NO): NO